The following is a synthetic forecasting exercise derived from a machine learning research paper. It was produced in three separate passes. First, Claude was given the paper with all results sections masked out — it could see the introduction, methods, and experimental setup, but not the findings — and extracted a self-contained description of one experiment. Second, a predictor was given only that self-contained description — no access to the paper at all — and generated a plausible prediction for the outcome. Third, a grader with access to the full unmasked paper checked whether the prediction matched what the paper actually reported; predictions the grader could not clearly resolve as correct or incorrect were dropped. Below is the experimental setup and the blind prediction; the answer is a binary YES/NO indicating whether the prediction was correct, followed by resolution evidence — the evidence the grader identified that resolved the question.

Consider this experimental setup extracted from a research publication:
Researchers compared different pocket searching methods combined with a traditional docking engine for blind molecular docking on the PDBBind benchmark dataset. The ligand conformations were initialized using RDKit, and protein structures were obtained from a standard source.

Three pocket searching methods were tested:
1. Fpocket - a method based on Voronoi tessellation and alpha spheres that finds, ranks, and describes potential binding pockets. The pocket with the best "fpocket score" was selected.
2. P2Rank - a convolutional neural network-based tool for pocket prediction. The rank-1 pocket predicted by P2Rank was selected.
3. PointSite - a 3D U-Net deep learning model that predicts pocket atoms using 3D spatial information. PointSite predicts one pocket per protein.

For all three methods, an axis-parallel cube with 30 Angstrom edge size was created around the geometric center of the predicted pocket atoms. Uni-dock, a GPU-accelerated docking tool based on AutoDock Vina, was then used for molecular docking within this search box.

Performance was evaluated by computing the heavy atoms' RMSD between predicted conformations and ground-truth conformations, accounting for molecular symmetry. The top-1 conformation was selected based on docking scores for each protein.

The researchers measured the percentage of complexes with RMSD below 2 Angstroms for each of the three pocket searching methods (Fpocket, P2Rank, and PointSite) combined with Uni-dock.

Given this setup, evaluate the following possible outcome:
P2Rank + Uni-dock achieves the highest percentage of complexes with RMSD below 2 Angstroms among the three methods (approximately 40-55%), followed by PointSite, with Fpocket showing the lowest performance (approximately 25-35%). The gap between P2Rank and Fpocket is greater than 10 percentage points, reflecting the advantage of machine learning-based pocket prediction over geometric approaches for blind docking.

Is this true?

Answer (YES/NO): NO